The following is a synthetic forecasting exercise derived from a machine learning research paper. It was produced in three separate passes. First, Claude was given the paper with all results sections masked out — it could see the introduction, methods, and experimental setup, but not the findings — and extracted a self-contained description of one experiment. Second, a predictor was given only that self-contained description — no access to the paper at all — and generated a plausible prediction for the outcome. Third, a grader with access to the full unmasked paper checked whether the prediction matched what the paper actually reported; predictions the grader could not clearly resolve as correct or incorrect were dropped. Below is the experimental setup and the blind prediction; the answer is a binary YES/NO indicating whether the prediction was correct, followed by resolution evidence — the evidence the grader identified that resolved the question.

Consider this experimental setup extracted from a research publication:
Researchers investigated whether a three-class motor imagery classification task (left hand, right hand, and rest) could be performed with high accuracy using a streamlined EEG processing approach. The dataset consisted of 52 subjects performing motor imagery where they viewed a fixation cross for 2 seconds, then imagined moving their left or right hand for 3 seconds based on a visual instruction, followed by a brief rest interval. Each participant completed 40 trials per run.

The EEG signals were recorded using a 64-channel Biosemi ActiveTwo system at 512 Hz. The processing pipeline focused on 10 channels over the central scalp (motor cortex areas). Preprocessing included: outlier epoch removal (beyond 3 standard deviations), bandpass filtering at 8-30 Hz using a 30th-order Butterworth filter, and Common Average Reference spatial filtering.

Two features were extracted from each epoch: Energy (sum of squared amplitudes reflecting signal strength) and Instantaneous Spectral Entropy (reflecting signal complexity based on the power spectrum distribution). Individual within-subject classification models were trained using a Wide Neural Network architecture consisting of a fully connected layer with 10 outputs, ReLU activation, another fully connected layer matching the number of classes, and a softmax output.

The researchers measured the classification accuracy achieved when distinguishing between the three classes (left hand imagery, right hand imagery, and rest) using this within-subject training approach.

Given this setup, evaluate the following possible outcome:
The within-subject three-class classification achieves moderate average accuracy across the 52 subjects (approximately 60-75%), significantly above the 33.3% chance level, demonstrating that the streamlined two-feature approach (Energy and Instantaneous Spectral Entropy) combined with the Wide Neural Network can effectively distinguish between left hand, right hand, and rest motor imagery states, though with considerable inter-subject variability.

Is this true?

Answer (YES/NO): NO